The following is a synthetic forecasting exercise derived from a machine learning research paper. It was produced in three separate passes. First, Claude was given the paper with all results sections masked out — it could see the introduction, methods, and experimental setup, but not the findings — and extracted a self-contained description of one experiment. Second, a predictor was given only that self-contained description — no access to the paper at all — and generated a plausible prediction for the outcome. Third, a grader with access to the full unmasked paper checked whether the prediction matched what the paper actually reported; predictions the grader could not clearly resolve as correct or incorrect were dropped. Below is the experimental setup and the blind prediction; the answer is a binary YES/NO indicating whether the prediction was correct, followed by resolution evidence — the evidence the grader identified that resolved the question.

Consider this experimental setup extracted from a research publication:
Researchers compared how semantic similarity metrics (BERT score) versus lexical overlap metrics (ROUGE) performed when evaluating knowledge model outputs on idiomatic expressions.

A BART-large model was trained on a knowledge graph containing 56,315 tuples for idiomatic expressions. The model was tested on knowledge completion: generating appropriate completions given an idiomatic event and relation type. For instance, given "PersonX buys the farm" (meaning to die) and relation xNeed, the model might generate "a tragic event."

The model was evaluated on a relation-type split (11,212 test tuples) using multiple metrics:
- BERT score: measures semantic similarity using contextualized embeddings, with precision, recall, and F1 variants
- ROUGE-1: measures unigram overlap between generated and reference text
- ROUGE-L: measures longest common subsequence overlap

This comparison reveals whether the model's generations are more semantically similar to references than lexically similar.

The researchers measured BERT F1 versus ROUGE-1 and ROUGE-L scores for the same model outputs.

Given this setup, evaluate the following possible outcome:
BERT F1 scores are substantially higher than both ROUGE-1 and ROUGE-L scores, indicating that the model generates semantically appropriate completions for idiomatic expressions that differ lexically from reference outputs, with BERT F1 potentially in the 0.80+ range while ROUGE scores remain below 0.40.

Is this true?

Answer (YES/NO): NO